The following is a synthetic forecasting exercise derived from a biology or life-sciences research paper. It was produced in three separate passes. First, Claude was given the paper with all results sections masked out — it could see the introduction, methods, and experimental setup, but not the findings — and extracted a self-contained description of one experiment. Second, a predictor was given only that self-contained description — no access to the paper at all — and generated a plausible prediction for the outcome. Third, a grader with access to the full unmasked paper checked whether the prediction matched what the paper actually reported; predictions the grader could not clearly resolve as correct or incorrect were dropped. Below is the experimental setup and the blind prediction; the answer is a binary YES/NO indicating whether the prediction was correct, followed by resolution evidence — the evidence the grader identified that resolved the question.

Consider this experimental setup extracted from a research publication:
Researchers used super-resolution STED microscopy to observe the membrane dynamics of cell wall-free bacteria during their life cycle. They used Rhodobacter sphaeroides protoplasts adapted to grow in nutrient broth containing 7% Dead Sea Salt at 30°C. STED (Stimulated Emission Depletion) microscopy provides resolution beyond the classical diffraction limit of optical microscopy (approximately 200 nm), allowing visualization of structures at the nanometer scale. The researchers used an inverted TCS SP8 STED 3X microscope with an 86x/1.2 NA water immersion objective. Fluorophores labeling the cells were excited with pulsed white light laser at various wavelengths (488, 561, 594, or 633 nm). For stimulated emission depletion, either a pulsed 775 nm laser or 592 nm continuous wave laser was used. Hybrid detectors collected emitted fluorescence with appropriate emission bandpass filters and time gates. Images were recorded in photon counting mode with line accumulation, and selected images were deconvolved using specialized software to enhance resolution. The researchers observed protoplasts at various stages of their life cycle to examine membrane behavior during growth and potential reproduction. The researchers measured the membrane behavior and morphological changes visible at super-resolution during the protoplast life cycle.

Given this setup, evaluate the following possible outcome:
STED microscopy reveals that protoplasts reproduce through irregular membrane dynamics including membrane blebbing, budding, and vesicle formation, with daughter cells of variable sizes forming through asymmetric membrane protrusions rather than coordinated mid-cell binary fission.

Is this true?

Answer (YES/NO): NO